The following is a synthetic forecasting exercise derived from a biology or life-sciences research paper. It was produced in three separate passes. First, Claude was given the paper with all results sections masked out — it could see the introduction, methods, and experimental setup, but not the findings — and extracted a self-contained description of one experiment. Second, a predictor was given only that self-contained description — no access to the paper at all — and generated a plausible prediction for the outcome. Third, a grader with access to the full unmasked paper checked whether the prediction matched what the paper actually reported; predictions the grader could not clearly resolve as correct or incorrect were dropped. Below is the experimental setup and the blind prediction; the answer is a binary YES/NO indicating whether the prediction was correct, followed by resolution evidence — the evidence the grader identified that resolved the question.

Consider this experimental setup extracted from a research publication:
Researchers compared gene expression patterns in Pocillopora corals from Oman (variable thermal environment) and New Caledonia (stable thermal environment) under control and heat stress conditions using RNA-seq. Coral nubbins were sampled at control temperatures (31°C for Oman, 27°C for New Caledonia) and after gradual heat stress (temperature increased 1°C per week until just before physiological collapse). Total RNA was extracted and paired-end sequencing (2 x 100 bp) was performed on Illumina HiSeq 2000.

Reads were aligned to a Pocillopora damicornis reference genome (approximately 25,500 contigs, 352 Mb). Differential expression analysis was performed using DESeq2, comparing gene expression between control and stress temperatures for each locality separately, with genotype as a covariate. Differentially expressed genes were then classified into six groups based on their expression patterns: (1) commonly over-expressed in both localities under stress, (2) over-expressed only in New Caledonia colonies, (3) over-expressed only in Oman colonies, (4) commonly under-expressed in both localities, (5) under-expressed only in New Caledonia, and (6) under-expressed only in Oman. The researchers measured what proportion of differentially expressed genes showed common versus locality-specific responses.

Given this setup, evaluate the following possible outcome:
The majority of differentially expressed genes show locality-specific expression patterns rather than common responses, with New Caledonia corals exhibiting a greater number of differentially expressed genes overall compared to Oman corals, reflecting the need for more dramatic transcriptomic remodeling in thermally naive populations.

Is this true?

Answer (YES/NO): NO